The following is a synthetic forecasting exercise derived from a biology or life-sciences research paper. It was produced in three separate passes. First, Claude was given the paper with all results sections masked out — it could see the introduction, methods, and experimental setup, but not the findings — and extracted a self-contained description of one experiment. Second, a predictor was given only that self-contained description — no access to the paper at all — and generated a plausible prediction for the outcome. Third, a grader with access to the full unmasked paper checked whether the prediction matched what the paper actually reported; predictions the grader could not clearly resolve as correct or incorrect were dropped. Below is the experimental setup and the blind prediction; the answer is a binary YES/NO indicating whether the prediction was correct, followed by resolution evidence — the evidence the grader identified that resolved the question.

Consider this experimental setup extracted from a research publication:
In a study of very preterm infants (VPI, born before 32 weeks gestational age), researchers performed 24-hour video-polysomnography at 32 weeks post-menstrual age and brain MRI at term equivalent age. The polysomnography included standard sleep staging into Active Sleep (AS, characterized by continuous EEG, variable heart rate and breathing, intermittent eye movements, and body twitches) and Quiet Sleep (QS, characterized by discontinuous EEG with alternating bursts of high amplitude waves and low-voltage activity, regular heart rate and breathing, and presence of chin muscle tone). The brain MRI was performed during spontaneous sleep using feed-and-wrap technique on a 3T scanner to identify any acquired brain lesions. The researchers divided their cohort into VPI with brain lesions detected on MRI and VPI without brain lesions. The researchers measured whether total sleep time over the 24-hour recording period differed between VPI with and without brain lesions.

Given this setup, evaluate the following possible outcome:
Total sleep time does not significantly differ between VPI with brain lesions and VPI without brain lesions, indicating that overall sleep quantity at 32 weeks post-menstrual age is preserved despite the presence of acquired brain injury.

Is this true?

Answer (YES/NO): YES